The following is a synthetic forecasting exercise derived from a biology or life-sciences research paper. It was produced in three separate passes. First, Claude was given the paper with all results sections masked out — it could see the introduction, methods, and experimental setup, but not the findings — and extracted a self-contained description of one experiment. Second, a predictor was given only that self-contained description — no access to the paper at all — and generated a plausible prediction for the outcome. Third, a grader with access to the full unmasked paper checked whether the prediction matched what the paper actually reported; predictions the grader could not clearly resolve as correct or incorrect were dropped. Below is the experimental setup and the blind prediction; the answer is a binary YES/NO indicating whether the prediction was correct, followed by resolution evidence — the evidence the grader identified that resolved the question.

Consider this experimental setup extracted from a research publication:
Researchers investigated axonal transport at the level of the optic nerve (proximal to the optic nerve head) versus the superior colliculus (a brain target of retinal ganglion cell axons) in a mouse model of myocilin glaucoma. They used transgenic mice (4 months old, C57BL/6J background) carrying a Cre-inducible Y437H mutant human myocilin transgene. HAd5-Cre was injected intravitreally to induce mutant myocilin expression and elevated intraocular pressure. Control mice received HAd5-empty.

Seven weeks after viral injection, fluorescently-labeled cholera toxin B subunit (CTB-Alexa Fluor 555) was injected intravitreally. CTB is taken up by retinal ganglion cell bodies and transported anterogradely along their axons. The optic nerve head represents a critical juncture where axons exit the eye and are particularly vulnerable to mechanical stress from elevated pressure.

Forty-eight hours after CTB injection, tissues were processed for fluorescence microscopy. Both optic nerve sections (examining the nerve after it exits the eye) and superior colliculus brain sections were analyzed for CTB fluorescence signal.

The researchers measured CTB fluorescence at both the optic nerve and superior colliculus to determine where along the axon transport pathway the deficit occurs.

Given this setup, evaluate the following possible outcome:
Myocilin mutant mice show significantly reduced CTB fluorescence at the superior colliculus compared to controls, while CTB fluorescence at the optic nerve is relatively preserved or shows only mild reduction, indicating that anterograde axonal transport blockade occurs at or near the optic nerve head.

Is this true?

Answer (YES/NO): YES